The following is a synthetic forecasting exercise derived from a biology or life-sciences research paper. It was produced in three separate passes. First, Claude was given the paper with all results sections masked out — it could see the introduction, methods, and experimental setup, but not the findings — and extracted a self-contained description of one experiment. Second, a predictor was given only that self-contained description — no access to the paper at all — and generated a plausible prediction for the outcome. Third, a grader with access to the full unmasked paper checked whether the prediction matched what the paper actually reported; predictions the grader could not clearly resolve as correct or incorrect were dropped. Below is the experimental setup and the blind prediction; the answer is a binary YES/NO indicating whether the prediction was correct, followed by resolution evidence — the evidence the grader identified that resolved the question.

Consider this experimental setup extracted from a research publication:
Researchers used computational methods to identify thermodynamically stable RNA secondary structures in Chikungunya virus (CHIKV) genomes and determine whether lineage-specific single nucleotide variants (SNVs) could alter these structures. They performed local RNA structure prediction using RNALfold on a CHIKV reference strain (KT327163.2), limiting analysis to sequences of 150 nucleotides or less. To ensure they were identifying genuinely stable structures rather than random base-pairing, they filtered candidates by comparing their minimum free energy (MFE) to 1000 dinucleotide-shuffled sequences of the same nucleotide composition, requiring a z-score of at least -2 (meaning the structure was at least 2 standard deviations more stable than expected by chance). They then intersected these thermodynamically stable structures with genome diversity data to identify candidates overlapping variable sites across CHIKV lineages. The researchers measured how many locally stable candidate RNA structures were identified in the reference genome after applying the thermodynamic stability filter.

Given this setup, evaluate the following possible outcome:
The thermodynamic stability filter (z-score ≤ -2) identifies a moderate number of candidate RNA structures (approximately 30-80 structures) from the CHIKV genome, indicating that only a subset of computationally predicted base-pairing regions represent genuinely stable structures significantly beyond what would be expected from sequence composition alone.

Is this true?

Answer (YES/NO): NO